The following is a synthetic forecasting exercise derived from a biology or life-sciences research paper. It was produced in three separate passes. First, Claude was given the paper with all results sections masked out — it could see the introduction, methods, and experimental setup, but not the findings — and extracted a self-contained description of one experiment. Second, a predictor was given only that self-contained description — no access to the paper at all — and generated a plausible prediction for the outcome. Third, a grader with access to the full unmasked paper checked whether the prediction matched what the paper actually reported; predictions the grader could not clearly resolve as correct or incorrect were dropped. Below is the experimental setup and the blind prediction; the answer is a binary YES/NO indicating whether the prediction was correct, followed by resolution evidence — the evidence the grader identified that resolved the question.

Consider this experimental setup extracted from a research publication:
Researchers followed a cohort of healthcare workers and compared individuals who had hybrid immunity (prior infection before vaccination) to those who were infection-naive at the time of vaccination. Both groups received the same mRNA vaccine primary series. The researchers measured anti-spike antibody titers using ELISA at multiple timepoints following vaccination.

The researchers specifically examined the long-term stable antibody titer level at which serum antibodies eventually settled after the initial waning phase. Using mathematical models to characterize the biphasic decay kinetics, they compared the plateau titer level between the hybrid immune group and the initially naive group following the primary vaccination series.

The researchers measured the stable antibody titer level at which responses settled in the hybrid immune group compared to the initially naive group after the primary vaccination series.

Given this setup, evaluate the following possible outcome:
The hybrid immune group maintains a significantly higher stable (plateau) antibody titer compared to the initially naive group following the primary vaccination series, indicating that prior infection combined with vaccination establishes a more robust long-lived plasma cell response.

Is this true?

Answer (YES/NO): YES